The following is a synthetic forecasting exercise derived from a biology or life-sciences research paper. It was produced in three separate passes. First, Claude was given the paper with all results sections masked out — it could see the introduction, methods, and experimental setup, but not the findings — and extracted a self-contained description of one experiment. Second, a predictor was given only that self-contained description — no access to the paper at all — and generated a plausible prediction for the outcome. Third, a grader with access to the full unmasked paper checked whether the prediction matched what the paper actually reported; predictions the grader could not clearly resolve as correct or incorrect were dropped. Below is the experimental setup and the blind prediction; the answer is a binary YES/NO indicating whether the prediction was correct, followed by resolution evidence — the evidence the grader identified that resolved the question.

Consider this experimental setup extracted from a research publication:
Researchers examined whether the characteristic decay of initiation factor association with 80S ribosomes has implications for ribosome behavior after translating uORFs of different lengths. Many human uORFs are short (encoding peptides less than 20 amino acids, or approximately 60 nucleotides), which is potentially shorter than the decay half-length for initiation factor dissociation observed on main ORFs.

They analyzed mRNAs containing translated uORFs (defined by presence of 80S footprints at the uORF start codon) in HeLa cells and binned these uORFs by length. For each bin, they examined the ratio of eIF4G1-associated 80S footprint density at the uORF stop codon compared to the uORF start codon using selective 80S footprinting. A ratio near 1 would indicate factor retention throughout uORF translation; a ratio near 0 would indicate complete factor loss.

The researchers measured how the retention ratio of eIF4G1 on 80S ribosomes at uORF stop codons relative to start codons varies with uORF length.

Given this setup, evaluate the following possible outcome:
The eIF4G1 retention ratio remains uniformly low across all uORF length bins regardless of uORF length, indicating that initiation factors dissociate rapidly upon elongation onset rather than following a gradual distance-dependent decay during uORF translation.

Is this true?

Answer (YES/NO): NO